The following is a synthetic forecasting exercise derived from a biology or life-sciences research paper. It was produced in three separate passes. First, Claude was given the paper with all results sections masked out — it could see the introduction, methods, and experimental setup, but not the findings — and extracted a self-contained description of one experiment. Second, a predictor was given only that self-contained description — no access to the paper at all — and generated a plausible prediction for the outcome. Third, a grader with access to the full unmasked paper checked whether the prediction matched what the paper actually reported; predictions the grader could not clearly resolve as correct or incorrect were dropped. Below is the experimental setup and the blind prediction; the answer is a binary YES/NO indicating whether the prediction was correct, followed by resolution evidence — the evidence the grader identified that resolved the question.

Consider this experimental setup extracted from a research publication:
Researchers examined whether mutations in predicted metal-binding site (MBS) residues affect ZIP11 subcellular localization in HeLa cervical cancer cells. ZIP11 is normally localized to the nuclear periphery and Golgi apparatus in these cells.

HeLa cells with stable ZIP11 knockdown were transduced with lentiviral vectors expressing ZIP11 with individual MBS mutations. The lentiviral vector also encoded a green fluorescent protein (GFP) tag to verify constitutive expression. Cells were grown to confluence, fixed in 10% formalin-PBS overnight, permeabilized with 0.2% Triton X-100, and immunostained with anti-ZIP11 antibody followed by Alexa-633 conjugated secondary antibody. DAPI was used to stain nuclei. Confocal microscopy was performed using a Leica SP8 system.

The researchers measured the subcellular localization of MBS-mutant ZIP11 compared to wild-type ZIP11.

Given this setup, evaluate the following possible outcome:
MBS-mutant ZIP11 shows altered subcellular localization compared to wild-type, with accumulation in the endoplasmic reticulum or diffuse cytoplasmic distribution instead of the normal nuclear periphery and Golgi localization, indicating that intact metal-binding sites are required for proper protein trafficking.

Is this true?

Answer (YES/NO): NO